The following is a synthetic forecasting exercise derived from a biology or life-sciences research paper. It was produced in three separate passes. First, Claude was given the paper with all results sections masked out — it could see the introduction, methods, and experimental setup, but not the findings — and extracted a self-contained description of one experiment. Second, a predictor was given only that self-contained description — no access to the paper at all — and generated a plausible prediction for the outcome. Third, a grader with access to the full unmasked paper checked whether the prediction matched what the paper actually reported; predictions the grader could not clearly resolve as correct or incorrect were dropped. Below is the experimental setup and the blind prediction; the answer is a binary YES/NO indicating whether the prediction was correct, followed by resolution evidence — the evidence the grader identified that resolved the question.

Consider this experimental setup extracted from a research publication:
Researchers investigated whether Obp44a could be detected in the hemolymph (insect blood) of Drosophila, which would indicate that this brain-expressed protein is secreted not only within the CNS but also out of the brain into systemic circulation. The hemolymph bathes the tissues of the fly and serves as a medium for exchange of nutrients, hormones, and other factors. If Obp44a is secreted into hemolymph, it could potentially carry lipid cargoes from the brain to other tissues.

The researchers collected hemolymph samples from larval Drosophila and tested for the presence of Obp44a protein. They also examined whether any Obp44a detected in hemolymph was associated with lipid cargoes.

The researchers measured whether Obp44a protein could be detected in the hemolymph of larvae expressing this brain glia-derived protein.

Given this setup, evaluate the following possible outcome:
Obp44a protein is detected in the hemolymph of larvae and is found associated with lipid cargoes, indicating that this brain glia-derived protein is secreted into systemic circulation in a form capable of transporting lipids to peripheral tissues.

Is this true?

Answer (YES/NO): YES